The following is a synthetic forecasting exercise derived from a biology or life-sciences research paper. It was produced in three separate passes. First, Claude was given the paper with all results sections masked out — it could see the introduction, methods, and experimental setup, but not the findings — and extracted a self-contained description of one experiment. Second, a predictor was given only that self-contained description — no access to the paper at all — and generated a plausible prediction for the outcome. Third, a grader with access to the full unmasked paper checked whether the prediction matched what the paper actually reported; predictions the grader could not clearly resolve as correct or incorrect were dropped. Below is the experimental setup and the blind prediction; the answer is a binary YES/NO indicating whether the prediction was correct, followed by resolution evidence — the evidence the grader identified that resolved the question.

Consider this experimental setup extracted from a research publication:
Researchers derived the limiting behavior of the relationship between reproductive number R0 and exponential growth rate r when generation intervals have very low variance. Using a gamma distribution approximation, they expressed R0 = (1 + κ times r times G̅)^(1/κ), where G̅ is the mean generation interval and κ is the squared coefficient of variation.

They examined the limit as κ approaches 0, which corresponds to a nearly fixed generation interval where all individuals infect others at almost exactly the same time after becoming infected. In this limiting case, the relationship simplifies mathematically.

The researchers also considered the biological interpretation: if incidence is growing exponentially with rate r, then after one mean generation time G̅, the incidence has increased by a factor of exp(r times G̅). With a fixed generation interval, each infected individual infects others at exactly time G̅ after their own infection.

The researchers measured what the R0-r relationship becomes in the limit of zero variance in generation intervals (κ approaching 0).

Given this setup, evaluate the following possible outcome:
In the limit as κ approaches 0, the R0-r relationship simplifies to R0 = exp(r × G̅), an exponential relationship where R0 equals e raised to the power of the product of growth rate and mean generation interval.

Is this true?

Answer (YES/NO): YES